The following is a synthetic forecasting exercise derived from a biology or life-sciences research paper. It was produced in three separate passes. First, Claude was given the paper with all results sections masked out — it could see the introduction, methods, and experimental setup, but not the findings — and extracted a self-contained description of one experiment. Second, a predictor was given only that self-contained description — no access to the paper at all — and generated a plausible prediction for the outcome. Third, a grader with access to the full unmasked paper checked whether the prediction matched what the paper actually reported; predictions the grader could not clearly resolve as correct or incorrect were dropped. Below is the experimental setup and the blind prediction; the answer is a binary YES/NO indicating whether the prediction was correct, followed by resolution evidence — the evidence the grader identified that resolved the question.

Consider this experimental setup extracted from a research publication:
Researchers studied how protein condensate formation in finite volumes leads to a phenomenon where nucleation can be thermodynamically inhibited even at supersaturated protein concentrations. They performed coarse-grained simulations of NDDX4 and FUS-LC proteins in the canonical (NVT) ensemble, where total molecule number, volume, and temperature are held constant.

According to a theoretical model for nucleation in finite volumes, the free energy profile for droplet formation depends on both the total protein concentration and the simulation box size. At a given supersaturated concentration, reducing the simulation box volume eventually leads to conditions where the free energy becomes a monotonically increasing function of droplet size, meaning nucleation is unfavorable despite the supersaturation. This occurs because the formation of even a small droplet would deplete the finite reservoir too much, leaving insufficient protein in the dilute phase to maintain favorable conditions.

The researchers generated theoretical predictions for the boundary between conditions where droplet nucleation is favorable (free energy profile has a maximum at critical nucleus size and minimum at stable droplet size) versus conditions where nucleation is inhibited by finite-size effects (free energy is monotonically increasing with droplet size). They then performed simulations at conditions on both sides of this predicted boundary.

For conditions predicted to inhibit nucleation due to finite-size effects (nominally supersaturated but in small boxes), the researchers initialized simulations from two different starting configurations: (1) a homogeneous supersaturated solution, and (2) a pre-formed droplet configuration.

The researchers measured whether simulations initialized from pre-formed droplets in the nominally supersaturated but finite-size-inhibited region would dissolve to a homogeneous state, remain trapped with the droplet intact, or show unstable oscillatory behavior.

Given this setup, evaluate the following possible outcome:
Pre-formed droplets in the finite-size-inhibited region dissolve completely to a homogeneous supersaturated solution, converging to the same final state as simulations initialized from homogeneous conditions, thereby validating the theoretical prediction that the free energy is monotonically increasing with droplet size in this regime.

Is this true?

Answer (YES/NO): NO